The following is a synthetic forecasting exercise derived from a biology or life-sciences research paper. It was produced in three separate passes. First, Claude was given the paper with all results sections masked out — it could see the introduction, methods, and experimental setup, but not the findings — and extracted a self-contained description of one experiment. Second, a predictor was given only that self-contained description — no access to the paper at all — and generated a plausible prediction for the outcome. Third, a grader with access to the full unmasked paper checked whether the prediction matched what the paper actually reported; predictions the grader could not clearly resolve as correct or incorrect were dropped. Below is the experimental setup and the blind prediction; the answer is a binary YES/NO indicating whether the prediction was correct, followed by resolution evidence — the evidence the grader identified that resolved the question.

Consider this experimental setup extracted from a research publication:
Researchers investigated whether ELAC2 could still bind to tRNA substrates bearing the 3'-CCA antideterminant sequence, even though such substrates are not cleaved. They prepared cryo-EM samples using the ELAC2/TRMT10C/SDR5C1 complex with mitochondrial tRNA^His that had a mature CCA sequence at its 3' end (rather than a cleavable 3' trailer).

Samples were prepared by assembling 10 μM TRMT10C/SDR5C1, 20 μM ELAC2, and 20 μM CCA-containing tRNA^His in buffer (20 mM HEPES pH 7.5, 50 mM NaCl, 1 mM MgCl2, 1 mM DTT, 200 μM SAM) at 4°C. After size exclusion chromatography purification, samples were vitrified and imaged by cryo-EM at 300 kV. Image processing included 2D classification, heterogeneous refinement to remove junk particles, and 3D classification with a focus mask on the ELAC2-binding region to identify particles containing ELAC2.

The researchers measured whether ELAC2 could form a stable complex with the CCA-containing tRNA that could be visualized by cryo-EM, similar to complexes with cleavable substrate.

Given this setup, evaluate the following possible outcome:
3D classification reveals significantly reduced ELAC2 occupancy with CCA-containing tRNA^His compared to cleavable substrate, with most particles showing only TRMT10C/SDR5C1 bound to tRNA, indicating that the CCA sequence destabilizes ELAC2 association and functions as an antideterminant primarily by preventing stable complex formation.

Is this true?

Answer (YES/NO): NO